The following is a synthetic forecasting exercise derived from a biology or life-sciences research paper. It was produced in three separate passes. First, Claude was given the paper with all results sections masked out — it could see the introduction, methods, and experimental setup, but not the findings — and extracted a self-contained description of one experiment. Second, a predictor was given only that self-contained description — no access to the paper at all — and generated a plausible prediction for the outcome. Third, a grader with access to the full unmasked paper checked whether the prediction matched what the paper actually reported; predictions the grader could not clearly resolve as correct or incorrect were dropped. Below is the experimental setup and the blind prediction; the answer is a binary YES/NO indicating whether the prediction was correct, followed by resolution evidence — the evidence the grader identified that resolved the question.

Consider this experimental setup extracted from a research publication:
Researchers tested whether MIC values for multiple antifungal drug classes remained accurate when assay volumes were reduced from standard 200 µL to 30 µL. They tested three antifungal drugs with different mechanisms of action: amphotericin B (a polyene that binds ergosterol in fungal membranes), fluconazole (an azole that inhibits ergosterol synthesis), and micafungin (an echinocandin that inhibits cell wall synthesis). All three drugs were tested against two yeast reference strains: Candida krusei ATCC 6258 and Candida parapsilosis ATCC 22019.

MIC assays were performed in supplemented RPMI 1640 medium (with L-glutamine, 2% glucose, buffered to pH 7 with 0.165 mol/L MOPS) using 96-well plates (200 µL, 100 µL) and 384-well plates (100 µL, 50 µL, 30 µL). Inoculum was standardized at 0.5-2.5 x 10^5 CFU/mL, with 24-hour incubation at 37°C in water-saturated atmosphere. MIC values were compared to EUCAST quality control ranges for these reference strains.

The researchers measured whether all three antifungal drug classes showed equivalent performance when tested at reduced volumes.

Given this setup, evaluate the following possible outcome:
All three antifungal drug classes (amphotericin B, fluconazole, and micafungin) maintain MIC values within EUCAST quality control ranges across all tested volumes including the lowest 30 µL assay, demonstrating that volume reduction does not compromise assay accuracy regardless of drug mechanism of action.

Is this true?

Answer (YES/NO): NO